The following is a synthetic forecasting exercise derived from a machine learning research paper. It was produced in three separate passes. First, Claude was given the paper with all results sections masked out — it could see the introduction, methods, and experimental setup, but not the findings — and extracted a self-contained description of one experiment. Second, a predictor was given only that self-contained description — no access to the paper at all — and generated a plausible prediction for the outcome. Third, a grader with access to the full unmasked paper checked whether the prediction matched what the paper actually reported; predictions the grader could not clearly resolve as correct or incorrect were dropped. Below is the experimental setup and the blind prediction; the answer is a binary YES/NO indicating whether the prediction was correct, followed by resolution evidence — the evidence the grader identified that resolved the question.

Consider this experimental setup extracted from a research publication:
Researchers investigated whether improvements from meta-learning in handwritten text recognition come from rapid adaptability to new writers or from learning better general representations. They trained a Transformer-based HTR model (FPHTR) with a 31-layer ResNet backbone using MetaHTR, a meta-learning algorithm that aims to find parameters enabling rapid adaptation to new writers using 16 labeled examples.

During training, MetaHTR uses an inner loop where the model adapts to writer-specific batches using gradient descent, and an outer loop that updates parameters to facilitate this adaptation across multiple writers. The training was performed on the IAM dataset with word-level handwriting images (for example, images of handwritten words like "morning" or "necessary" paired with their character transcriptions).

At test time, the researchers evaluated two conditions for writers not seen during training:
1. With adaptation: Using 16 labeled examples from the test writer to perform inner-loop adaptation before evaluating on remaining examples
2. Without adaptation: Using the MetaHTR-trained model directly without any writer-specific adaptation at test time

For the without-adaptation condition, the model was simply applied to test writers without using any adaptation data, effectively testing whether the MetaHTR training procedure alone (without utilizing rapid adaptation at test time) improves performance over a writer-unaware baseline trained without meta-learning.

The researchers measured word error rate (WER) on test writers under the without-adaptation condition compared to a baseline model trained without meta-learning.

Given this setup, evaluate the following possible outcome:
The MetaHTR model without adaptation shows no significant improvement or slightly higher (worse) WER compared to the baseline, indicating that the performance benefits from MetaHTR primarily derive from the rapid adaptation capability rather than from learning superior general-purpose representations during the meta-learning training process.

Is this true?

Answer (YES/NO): NO